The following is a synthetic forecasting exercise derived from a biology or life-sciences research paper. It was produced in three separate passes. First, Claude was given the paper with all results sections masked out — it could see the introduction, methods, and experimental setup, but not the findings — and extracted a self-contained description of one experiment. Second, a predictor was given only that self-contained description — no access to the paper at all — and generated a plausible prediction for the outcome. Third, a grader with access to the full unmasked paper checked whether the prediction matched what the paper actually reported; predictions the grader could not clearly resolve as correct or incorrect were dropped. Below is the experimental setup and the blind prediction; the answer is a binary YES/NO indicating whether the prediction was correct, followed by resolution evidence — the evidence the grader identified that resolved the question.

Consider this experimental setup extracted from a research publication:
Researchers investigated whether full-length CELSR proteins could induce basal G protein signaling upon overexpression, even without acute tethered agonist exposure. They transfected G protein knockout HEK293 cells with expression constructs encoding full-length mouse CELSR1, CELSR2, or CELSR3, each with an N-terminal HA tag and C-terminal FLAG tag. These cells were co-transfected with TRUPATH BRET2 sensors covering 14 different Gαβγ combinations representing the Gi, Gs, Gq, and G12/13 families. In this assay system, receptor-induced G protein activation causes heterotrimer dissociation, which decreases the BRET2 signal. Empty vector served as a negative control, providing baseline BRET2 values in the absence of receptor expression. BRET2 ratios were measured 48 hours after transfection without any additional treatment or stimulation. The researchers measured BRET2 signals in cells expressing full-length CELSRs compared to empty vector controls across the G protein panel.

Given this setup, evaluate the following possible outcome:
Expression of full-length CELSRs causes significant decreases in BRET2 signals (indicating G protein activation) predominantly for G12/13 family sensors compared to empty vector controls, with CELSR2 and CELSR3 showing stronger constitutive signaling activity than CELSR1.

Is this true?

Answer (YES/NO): NO